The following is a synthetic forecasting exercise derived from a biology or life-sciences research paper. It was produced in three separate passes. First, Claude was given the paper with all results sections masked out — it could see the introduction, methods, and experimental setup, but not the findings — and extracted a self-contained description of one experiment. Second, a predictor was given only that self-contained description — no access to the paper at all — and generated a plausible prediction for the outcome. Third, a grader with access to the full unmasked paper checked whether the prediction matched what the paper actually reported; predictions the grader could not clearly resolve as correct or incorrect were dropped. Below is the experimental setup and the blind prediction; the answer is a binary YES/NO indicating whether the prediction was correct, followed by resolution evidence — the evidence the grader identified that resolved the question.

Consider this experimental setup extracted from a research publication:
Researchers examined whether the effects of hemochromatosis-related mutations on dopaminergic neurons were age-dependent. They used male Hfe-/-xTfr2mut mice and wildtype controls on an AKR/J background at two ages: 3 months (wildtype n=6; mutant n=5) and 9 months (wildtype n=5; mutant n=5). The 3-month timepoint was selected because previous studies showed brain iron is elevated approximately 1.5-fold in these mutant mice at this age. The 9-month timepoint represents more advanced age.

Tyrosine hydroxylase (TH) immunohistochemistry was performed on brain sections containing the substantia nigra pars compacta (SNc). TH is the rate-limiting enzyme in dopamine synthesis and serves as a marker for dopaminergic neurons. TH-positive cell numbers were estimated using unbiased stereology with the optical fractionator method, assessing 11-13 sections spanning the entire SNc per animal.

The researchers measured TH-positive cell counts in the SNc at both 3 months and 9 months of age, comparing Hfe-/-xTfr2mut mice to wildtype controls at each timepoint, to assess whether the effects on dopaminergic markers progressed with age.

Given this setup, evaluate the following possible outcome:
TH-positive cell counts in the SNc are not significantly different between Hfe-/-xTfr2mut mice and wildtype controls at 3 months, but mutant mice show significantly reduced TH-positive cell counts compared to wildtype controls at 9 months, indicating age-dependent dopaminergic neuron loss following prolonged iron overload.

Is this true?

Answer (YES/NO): NO